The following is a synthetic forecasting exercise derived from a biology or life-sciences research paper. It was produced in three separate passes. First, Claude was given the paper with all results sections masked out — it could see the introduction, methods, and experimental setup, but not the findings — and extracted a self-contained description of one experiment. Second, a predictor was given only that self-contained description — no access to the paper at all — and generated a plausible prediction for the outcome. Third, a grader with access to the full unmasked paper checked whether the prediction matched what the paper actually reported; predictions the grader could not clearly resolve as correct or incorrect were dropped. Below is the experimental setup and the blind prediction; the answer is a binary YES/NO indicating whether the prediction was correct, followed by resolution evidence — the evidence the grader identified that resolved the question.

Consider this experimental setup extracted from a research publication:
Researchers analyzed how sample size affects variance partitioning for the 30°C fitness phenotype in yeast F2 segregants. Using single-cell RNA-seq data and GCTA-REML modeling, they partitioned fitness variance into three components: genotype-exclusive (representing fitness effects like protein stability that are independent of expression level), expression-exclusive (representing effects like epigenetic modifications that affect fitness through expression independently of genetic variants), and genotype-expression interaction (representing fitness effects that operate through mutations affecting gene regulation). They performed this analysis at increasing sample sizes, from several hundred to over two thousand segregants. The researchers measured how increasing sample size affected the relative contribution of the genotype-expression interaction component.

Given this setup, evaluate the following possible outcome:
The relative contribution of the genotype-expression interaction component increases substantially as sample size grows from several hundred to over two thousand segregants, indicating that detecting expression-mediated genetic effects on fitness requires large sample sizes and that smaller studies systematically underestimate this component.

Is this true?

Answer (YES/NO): YES